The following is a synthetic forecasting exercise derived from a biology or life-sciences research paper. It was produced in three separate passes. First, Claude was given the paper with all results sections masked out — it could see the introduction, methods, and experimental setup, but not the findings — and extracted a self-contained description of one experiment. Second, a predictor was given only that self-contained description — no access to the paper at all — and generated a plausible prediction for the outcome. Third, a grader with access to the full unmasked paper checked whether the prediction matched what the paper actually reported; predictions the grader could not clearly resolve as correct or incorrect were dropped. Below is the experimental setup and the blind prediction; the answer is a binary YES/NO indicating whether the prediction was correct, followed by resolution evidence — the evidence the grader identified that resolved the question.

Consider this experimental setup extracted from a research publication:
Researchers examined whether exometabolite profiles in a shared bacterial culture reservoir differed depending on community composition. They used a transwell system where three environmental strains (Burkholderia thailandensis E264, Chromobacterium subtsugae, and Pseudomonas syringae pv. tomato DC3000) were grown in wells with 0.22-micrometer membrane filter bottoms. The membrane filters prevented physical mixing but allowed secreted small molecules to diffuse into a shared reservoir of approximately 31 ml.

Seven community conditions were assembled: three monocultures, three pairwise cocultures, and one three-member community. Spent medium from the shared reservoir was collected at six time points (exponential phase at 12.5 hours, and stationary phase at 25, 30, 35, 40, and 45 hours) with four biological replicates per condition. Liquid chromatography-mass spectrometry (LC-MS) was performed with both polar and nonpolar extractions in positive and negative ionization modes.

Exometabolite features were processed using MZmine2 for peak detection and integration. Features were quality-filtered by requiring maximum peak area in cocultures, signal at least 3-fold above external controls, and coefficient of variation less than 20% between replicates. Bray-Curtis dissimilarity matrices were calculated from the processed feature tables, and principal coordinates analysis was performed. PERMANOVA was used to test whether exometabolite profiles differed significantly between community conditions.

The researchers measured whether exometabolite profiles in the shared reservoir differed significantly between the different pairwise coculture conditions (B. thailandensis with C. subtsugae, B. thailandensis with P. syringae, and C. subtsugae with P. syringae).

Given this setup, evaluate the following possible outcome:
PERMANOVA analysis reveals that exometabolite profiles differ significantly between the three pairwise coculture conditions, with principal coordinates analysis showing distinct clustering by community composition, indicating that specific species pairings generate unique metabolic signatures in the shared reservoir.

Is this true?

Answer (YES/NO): YES